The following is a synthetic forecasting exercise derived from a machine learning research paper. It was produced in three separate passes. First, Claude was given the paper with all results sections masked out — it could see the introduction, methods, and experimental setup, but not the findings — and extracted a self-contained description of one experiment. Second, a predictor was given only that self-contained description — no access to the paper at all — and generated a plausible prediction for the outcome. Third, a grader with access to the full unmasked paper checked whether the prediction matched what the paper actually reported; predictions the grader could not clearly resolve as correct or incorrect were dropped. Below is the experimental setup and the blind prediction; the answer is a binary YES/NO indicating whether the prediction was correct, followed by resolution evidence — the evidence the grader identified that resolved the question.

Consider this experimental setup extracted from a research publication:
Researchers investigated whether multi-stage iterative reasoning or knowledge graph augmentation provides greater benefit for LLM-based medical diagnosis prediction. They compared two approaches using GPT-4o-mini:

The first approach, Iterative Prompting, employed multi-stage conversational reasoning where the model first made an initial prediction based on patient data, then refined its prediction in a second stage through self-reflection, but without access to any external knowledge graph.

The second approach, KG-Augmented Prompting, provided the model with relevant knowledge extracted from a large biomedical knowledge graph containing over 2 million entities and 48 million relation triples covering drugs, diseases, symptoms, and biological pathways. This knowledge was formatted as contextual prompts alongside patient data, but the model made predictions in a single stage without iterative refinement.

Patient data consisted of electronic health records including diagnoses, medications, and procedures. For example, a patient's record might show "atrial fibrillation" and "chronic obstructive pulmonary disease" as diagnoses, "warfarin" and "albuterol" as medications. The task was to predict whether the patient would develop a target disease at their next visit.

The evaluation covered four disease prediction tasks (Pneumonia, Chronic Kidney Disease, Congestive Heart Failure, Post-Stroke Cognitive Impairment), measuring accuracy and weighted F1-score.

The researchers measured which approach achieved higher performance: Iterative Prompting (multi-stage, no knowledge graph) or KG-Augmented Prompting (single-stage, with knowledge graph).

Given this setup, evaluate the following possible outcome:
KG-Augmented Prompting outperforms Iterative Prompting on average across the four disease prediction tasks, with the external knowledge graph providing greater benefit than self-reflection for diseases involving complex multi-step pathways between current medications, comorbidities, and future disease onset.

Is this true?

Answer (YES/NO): NO